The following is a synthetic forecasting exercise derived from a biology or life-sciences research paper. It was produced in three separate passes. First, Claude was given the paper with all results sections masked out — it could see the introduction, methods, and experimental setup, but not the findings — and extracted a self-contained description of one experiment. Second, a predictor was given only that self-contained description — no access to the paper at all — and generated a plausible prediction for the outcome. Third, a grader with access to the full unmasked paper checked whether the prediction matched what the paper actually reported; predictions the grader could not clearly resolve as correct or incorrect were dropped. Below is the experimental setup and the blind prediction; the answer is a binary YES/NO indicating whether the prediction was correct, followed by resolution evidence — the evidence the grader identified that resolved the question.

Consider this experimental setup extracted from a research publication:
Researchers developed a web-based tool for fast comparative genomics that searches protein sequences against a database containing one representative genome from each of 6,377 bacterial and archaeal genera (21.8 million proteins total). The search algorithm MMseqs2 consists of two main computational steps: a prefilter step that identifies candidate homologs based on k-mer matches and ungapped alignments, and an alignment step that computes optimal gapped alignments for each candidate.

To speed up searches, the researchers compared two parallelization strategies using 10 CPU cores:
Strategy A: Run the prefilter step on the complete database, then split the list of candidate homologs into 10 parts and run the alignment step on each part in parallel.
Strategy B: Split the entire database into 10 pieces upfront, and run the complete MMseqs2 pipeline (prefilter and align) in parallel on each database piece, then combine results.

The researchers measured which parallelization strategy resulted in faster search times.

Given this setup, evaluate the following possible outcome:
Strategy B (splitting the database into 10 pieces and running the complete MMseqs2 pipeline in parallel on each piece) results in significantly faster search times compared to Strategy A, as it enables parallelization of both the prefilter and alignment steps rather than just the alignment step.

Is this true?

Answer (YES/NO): NO